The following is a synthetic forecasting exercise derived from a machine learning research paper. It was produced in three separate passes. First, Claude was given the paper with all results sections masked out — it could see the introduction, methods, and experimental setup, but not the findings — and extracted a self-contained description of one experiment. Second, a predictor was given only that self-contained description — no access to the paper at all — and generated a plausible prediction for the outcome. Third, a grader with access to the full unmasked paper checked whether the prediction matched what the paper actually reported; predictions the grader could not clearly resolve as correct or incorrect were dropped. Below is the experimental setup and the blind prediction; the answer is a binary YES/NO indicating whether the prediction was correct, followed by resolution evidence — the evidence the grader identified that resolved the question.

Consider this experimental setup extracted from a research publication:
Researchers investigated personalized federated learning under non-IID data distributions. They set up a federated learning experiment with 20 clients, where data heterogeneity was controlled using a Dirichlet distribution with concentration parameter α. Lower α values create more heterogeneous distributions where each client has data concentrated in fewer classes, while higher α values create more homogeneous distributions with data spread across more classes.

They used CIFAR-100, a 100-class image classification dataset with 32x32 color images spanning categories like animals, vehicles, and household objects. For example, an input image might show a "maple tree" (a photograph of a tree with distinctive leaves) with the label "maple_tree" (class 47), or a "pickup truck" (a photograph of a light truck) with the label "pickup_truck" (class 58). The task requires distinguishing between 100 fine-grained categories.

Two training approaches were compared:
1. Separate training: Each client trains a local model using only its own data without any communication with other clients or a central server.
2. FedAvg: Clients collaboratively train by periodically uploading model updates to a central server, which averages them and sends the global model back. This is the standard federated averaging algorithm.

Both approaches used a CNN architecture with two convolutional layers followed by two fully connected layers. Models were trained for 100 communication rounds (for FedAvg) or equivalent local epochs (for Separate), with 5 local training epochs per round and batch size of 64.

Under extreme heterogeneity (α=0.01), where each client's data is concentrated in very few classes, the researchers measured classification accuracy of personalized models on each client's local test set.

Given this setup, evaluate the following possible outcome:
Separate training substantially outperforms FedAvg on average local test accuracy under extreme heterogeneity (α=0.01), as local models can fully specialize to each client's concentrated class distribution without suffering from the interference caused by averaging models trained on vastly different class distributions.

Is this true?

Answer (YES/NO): NO